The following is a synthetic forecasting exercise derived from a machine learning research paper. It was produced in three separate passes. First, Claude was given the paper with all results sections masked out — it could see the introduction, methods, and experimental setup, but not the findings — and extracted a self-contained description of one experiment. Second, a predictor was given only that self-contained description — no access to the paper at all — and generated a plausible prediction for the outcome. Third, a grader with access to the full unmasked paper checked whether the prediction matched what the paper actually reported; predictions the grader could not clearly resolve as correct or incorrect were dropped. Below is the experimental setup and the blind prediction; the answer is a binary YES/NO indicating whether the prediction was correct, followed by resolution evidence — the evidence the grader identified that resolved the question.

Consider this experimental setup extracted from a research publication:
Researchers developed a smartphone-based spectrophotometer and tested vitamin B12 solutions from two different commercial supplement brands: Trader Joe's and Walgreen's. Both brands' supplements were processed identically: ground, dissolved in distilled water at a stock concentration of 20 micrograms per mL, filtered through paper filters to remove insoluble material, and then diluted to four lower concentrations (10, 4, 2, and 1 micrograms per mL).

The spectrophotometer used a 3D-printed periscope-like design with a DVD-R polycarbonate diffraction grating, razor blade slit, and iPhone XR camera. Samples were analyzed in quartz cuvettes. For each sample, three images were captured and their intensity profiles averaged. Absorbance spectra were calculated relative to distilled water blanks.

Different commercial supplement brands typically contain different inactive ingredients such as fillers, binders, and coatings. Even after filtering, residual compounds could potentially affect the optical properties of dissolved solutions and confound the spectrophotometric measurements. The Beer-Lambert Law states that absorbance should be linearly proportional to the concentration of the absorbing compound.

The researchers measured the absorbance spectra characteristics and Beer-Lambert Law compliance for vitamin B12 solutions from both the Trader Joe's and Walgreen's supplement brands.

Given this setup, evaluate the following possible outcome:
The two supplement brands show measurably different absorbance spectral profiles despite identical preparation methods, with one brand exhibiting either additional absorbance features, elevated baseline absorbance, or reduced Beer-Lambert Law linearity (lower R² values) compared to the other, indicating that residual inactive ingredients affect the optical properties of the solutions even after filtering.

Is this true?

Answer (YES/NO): NO